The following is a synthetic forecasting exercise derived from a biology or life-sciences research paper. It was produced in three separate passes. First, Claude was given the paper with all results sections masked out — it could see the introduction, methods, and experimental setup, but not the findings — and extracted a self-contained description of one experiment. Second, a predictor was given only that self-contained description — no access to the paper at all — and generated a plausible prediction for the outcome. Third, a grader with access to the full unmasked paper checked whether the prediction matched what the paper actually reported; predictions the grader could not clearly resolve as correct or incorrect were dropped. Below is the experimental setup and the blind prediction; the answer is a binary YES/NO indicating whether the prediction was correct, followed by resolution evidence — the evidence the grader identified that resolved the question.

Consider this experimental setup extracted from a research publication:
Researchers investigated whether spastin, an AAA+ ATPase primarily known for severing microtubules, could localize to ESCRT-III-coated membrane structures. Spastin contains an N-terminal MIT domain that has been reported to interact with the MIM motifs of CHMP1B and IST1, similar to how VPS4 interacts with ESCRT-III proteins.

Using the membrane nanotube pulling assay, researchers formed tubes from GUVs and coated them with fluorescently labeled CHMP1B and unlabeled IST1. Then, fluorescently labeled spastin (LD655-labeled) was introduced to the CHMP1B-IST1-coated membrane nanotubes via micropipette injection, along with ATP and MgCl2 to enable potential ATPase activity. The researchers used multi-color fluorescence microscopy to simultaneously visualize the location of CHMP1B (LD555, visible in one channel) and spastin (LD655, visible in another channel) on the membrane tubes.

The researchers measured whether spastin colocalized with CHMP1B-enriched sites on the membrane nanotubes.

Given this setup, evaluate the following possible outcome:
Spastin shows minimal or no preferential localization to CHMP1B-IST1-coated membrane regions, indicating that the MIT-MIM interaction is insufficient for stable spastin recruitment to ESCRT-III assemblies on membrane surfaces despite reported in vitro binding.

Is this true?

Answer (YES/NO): NO